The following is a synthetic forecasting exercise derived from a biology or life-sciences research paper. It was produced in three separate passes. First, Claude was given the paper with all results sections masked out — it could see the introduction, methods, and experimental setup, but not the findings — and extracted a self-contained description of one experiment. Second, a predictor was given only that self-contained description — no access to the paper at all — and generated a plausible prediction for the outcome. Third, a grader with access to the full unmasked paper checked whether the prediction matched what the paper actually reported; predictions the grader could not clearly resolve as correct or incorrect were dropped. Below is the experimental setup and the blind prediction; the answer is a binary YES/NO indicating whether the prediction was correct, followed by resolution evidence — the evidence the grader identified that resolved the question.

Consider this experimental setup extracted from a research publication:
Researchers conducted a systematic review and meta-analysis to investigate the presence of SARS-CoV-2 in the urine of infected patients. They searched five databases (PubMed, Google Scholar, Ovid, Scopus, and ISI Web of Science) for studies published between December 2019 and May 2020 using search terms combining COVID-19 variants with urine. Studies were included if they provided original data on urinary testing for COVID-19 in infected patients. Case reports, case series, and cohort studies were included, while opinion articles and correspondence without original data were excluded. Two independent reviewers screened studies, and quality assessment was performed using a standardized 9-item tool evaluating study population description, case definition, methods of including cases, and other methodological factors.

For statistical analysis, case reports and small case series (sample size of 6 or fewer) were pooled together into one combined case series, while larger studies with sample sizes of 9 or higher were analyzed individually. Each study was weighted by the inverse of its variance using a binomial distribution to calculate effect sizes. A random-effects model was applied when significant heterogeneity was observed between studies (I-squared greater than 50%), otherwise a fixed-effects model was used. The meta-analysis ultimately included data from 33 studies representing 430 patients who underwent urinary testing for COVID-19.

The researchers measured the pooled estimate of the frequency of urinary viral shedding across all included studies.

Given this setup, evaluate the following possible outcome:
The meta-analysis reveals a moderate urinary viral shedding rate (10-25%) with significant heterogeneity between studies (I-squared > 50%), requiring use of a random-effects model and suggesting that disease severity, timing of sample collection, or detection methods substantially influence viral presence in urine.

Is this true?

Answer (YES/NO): NO